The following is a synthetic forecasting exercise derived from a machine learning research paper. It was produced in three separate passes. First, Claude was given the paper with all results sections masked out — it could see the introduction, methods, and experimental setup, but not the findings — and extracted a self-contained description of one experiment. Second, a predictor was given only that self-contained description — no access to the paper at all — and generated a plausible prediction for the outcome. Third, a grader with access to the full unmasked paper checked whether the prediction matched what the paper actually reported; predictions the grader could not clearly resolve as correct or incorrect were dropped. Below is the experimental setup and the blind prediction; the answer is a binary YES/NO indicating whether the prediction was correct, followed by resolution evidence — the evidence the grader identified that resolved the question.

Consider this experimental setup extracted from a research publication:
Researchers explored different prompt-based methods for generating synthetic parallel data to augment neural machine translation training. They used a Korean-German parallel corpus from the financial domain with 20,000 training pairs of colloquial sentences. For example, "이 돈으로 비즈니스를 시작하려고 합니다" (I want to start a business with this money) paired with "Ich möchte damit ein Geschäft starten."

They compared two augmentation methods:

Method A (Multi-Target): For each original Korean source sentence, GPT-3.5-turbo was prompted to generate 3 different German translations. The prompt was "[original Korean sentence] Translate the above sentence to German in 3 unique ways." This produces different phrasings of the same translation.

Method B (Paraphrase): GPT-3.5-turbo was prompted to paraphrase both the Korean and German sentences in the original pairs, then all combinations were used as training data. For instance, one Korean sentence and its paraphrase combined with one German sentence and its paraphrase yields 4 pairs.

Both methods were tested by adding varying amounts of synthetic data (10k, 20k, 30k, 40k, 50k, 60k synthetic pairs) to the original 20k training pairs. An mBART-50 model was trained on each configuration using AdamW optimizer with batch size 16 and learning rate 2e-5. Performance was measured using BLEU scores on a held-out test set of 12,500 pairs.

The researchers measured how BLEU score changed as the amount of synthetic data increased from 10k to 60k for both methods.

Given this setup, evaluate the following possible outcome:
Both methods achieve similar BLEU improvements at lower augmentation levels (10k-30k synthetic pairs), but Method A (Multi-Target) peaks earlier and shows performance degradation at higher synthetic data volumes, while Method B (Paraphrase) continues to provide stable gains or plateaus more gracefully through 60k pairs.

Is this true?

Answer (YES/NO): NO